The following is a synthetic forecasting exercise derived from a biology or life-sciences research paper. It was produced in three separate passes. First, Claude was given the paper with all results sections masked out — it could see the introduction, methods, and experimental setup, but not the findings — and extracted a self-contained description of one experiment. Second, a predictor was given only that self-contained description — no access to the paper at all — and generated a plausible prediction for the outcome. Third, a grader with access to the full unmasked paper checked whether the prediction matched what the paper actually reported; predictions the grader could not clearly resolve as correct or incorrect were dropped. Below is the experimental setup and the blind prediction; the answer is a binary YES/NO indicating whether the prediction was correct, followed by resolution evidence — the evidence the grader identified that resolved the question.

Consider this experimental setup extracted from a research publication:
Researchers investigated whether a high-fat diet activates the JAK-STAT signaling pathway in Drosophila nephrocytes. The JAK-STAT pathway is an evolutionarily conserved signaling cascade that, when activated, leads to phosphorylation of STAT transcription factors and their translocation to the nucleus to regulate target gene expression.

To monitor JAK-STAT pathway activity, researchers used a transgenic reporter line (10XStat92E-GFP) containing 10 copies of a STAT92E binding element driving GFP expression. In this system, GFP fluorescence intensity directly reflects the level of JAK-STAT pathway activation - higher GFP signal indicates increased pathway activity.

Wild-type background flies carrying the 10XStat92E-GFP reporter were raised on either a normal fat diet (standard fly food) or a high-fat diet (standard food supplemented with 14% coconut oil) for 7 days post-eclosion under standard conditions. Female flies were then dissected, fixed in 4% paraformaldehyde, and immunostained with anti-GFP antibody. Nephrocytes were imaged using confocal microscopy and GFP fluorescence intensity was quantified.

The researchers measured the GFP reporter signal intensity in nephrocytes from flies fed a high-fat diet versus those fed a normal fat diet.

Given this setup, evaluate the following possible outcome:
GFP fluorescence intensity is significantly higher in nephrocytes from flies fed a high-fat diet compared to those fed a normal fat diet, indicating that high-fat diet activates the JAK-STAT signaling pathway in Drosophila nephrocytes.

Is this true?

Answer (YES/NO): YES